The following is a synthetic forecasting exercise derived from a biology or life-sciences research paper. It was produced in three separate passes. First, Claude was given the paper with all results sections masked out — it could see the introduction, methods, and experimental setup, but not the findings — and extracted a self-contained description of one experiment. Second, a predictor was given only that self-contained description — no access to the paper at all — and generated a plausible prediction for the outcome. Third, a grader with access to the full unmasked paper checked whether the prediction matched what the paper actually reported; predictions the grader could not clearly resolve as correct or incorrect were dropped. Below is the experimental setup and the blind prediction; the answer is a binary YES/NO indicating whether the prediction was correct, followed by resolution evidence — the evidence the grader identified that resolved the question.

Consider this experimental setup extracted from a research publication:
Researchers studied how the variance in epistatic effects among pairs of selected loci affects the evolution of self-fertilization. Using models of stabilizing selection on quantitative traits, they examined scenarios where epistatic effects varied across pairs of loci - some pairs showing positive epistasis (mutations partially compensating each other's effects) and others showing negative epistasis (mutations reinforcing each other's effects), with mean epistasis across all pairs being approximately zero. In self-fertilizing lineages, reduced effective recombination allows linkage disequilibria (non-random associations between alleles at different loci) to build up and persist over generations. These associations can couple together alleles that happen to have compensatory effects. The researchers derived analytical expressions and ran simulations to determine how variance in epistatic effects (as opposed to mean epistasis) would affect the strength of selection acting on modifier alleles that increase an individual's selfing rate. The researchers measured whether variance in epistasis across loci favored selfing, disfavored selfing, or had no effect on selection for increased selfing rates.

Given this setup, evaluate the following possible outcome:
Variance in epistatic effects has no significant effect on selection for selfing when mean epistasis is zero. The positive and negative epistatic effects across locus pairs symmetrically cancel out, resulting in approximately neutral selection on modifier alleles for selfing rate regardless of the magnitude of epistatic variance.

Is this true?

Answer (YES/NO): NO